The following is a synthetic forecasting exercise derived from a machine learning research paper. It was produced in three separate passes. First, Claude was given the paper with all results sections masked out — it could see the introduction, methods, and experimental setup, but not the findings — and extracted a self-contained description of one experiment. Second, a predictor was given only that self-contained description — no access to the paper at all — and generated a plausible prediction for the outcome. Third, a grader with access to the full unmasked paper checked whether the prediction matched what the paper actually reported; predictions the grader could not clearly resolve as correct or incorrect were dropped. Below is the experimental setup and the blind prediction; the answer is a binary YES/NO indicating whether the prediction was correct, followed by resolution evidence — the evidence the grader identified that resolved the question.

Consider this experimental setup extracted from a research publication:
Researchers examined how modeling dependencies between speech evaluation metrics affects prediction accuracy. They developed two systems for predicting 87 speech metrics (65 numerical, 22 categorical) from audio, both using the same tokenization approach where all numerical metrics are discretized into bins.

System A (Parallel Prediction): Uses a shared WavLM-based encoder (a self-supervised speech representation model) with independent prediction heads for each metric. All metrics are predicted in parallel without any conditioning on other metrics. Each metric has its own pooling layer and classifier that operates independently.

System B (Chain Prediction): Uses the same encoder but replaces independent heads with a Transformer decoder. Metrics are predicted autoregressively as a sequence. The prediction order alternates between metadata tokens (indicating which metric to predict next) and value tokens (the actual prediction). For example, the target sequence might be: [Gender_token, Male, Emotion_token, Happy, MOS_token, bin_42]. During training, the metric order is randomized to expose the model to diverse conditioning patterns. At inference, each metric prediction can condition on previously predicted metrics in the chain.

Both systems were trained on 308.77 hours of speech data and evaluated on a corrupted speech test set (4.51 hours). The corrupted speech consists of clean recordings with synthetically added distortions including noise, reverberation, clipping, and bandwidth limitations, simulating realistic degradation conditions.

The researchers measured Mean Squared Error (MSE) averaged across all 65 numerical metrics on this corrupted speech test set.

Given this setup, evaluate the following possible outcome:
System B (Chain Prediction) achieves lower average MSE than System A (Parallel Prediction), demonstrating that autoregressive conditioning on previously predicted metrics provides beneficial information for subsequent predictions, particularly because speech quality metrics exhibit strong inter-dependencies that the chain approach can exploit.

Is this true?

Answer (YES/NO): YES